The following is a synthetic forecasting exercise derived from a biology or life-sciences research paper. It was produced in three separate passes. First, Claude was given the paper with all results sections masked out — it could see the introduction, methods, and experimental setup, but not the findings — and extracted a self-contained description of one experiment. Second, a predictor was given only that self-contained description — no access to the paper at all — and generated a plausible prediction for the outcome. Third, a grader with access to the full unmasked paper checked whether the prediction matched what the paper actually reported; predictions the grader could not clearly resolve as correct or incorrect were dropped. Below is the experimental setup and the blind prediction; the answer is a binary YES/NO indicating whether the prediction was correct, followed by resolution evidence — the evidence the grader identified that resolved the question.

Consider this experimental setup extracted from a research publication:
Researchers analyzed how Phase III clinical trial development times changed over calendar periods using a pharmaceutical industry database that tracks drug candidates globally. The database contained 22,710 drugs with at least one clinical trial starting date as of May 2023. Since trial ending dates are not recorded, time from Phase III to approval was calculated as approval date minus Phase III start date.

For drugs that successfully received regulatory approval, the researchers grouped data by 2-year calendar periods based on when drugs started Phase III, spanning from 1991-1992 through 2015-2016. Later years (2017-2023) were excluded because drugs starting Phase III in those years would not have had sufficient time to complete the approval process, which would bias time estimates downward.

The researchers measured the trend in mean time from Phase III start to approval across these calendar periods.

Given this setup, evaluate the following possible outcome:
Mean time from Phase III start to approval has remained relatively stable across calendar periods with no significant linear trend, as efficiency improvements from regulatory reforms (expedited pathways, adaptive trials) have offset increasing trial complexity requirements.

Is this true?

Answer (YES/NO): NO